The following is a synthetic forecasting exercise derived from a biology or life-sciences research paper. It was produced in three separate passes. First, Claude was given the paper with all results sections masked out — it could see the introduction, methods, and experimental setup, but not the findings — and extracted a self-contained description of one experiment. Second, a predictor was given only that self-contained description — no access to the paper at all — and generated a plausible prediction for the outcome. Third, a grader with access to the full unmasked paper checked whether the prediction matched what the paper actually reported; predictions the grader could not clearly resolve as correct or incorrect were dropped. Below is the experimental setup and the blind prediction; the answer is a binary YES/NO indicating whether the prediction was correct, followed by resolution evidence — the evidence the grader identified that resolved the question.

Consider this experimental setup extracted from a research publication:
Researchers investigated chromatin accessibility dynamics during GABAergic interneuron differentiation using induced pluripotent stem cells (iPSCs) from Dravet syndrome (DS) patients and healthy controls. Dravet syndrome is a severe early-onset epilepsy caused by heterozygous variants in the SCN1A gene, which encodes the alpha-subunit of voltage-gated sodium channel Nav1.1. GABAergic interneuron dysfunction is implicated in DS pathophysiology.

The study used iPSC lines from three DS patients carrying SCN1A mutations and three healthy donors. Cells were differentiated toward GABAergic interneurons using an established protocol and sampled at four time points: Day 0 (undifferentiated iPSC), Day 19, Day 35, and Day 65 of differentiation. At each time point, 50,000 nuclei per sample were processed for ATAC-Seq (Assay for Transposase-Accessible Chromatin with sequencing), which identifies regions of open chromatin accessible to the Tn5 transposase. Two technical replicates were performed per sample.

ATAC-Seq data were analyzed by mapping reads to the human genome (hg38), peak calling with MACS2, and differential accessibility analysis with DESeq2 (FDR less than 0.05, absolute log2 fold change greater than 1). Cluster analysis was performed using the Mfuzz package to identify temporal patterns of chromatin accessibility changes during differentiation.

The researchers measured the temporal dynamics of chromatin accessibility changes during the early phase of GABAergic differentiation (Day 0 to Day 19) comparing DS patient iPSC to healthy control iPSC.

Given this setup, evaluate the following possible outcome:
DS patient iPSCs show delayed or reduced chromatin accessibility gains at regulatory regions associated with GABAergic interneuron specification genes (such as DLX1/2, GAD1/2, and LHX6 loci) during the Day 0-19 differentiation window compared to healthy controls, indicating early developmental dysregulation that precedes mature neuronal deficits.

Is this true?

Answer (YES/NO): NO